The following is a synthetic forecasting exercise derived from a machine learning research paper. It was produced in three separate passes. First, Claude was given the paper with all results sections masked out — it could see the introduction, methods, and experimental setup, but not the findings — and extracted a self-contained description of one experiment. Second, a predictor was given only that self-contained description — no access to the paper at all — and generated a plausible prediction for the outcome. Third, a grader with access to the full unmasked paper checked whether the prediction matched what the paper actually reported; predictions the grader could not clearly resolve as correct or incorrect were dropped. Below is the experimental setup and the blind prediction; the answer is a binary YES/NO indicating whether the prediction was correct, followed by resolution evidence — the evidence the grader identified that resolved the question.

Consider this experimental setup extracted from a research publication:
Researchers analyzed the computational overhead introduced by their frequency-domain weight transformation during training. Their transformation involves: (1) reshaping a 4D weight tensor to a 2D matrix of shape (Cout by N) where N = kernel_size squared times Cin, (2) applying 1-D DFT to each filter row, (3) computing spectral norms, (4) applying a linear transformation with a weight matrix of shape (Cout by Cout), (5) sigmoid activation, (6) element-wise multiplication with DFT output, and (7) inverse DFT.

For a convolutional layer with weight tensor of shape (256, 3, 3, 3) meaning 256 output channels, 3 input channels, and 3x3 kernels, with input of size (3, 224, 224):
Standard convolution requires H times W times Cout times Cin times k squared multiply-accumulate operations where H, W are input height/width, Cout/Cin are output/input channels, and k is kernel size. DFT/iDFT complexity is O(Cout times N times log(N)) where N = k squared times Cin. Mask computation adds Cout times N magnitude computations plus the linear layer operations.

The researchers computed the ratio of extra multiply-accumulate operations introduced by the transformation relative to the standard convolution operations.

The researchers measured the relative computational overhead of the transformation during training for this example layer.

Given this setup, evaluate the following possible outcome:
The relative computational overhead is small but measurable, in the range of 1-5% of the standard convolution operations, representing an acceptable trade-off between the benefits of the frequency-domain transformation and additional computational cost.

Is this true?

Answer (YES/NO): NO